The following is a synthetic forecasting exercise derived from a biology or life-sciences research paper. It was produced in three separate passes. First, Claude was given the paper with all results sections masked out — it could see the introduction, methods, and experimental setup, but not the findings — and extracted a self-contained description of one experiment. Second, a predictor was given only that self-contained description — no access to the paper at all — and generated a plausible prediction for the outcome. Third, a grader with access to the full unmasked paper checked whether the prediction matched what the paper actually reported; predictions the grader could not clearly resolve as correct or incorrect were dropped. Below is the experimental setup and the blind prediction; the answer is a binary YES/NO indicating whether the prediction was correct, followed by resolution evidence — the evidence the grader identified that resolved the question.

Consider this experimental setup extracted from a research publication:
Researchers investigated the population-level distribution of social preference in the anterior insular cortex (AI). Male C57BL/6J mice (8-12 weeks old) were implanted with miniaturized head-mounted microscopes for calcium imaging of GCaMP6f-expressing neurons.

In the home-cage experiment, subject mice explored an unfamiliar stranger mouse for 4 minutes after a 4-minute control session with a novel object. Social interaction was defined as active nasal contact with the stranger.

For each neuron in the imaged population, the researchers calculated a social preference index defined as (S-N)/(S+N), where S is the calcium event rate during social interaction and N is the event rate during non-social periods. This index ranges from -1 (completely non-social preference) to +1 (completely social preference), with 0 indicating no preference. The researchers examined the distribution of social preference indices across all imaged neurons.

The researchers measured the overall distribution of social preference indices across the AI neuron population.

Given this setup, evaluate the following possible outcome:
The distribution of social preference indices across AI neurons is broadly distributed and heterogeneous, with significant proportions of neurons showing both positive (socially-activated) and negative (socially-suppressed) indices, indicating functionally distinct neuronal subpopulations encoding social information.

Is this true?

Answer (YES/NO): NO